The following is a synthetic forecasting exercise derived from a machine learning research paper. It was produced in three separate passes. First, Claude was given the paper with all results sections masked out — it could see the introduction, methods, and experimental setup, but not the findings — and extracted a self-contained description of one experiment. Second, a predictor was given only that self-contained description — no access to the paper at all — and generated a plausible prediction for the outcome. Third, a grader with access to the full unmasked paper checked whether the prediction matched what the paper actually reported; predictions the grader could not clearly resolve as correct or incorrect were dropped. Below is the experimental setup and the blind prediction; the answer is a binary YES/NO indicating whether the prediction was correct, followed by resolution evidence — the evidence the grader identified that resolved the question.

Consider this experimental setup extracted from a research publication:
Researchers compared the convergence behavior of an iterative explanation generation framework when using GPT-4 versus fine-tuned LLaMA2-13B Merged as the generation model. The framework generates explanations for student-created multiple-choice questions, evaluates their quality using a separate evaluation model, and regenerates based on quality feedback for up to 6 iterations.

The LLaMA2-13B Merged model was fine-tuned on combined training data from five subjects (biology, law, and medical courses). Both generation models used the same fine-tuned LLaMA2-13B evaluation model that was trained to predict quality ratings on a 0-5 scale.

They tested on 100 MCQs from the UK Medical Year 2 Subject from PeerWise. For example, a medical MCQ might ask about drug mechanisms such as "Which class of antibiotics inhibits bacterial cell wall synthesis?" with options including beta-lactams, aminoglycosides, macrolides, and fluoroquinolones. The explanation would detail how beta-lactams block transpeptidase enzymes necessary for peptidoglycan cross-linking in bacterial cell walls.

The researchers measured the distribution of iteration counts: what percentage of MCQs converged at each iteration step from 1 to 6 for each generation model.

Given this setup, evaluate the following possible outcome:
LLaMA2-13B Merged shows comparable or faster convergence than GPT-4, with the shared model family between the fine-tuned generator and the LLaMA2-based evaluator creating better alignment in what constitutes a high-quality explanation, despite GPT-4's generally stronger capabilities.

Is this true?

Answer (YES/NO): NO